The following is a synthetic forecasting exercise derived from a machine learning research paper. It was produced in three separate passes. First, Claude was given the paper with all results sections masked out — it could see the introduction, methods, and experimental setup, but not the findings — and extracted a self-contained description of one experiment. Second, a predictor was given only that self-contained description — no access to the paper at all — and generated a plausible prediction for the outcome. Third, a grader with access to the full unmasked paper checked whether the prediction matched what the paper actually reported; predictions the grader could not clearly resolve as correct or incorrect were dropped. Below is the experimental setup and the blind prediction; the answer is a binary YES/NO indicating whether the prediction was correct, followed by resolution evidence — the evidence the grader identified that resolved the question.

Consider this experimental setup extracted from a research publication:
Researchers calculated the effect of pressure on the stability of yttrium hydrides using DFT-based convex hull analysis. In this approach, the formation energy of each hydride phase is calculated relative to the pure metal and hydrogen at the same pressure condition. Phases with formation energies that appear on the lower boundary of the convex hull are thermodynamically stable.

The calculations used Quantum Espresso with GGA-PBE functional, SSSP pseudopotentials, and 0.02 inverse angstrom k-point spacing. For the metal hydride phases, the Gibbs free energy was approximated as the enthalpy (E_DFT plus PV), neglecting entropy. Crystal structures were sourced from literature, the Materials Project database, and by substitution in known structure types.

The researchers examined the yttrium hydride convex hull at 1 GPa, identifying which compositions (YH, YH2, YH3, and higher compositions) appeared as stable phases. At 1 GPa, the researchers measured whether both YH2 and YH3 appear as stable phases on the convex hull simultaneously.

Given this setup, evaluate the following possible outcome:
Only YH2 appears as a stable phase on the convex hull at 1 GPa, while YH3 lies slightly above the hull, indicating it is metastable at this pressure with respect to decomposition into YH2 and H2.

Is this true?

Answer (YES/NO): NO